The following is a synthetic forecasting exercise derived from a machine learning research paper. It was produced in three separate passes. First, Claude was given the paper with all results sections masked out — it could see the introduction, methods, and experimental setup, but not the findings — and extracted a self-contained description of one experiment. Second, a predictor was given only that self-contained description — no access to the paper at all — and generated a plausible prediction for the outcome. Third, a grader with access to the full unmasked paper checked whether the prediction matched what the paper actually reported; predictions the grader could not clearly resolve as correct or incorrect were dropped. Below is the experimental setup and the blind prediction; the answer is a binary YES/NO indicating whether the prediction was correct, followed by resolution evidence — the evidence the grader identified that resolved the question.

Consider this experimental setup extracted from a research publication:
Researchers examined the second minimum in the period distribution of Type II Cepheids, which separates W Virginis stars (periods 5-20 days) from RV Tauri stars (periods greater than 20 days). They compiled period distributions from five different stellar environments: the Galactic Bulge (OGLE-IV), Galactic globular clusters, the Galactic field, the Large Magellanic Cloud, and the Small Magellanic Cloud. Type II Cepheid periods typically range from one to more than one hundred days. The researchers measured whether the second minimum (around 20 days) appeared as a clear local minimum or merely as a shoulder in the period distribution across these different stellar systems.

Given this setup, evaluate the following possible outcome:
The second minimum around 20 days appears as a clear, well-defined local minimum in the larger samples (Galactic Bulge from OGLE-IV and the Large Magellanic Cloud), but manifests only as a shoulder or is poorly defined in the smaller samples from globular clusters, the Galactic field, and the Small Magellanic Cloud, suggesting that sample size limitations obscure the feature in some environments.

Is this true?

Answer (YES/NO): NO